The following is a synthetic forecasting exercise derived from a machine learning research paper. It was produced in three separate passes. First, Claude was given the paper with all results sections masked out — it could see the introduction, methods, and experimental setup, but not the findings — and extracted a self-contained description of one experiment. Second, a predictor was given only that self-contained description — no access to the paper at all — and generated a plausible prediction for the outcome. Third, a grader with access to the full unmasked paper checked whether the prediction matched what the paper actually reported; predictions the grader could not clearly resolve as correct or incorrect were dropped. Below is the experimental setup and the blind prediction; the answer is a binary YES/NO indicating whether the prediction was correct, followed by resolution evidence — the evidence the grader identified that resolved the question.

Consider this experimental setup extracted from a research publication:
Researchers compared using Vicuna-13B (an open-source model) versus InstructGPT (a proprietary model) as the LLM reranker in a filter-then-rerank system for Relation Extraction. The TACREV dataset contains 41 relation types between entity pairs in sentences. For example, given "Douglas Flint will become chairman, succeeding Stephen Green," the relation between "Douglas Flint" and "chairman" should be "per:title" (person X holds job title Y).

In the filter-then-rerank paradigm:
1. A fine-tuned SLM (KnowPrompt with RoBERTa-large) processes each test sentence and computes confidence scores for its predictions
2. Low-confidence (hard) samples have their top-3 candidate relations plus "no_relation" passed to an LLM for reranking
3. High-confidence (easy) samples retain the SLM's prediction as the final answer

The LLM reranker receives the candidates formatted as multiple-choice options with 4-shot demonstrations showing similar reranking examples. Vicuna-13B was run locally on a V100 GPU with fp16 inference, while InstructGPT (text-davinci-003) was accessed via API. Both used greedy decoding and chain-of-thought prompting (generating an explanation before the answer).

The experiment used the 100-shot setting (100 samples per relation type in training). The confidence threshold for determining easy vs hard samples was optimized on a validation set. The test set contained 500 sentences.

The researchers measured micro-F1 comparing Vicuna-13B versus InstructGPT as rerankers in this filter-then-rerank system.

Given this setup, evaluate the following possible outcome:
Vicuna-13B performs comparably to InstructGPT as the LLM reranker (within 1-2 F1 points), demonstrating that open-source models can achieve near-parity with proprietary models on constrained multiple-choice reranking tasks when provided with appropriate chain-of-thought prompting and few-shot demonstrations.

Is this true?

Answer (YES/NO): YES